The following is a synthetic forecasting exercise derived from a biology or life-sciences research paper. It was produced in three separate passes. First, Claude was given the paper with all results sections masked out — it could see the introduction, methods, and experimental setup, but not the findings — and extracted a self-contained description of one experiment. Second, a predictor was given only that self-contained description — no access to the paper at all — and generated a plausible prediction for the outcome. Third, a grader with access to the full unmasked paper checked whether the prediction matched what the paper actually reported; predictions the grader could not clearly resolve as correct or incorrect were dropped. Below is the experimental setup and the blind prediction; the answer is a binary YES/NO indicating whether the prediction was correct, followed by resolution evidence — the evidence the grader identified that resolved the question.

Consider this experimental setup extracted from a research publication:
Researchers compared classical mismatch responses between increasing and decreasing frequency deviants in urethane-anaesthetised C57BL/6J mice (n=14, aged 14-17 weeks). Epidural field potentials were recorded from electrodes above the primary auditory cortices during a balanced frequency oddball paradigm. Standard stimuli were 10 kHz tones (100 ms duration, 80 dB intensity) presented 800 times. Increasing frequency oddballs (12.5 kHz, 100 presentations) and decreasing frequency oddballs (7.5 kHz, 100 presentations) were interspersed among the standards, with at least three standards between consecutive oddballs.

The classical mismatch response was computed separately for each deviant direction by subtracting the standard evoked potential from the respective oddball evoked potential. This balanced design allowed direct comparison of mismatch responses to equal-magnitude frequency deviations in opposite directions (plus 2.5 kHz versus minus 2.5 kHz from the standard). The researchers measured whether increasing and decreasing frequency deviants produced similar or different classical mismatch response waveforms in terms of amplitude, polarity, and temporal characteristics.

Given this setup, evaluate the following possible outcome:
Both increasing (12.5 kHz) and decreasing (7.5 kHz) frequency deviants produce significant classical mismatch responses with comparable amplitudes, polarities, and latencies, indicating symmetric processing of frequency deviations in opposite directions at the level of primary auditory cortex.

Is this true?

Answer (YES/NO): NO